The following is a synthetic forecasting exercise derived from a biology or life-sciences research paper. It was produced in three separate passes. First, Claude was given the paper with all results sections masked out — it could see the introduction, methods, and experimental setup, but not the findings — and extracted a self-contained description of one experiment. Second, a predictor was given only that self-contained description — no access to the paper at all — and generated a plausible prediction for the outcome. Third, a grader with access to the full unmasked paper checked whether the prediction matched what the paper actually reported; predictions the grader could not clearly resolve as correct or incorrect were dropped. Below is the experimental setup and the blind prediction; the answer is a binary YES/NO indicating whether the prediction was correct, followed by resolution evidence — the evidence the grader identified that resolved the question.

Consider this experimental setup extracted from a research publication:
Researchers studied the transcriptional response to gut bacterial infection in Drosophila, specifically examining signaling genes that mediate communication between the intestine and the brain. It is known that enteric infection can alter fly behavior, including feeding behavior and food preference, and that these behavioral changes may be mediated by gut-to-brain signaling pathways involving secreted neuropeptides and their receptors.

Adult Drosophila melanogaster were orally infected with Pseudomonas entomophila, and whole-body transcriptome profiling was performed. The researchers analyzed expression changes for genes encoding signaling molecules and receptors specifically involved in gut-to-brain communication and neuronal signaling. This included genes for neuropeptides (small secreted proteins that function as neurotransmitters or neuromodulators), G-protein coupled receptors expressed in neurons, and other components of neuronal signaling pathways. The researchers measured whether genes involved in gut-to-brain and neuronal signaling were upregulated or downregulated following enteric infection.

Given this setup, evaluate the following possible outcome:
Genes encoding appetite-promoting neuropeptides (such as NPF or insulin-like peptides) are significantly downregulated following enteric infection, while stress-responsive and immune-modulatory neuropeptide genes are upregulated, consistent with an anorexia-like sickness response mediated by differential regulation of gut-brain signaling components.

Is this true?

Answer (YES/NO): NO